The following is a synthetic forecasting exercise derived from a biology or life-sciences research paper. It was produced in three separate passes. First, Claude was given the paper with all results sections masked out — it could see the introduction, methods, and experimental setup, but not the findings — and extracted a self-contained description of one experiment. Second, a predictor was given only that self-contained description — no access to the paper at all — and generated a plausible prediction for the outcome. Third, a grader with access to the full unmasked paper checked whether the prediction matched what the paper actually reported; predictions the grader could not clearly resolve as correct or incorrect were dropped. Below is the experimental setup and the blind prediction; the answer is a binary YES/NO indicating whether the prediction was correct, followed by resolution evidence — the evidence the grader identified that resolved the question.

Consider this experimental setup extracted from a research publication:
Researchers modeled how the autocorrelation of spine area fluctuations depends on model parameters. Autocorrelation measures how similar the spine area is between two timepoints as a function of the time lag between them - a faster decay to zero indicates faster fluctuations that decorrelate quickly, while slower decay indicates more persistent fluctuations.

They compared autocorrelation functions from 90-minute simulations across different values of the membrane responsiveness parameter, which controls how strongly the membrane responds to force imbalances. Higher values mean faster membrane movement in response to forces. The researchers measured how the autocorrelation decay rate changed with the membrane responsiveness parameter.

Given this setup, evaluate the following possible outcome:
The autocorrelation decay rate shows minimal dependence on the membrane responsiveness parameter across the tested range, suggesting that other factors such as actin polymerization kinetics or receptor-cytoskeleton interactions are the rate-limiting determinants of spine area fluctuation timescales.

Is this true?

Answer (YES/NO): YES